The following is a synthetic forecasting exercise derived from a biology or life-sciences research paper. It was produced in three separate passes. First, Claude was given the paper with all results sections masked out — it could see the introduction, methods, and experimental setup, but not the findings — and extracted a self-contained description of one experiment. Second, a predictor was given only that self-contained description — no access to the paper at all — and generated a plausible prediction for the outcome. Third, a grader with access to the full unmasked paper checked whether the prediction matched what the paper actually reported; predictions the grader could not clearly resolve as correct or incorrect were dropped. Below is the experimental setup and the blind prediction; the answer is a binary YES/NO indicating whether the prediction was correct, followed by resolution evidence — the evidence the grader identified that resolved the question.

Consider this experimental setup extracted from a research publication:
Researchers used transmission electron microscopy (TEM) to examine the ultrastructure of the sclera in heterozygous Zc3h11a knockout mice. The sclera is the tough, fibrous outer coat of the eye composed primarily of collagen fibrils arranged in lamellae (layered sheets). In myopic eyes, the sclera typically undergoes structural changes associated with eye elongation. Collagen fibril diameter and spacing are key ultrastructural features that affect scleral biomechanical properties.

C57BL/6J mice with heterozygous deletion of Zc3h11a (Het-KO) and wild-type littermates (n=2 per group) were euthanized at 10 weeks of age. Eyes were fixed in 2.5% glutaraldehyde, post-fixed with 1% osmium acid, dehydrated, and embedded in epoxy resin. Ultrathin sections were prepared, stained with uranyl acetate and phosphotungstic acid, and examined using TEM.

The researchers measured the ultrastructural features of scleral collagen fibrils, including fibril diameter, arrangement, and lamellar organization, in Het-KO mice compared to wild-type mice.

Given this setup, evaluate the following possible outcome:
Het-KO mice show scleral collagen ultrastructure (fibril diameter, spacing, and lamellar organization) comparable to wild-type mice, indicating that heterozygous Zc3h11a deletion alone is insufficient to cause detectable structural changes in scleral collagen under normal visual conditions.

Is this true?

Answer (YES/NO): NO